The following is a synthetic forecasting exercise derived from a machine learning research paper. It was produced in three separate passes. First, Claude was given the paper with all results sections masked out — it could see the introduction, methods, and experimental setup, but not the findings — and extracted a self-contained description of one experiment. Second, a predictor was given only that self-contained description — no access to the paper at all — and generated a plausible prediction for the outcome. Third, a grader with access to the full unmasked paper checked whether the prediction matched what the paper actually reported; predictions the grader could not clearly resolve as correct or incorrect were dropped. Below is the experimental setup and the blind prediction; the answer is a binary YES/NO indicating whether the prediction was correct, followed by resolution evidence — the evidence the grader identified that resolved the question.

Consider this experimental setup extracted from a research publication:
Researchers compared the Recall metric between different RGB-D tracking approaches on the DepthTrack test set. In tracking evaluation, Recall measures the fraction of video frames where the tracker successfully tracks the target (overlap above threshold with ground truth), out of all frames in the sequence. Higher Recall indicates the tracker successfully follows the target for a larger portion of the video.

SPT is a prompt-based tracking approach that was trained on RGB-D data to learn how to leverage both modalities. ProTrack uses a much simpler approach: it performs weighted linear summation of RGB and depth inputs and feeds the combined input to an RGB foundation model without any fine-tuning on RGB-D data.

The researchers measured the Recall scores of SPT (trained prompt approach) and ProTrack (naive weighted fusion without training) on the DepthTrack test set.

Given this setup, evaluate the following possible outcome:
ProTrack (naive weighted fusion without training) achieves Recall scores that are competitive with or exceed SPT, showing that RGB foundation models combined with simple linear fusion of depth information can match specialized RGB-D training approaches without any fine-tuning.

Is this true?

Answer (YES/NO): YES